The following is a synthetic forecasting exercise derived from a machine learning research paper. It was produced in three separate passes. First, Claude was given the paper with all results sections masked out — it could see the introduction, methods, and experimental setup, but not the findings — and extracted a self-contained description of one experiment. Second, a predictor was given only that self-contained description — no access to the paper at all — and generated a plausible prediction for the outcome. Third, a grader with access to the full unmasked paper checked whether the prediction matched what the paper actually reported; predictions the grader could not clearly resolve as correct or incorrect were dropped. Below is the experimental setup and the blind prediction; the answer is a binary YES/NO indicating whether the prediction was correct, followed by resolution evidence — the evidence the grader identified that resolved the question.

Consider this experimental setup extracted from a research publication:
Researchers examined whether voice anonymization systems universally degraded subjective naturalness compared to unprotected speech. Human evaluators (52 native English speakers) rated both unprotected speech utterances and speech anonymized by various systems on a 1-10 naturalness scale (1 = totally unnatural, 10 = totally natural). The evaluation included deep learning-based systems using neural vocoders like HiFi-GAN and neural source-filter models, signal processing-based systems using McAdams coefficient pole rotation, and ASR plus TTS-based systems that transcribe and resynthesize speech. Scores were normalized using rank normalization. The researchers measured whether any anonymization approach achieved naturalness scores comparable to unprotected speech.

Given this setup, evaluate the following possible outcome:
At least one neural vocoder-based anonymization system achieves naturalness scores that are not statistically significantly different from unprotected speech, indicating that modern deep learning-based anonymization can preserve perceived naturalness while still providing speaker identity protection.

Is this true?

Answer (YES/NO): NO